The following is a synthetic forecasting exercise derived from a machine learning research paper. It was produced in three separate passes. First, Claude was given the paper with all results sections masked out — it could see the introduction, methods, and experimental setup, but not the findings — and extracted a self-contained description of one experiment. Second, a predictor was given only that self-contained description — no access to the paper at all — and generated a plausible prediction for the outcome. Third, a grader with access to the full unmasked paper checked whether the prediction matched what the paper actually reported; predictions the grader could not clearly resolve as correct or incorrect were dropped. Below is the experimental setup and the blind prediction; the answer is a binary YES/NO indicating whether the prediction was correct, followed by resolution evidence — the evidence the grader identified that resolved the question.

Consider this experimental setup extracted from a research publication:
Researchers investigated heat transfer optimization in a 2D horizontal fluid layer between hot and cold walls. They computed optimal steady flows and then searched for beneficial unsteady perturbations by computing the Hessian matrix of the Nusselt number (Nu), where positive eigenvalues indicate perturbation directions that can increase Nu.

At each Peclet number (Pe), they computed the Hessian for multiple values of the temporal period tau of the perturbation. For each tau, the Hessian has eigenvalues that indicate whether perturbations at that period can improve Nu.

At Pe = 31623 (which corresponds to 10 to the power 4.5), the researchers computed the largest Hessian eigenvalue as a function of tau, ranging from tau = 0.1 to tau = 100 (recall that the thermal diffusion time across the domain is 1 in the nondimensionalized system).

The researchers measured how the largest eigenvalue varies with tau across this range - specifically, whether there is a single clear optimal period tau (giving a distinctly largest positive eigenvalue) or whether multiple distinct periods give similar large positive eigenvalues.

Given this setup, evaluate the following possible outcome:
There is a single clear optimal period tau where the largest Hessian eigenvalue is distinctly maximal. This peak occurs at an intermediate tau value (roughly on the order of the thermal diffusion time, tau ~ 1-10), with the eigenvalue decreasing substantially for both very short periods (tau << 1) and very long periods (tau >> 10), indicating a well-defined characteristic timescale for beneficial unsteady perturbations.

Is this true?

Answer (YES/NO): NO